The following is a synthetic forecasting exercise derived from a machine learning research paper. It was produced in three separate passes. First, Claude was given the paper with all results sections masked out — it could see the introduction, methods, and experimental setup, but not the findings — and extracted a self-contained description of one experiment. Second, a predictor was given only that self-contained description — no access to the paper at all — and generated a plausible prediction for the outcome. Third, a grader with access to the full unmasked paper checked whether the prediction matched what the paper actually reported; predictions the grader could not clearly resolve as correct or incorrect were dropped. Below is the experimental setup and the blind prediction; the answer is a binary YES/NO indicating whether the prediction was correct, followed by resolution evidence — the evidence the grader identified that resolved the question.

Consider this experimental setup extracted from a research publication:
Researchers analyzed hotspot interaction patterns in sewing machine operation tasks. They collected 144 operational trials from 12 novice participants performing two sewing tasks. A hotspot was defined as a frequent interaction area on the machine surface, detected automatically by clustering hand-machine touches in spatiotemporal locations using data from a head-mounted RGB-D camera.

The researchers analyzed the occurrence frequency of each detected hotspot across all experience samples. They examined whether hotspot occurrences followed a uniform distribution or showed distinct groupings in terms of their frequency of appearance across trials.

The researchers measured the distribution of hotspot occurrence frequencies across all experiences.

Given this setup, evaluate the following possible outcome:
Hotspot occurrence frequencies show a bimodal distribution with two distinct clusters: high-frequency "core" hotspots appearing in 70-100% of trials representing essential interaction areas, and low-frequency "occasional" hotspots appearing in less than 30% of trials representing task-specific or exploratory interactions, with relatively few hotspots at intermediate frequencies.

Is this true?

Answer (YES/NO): NO